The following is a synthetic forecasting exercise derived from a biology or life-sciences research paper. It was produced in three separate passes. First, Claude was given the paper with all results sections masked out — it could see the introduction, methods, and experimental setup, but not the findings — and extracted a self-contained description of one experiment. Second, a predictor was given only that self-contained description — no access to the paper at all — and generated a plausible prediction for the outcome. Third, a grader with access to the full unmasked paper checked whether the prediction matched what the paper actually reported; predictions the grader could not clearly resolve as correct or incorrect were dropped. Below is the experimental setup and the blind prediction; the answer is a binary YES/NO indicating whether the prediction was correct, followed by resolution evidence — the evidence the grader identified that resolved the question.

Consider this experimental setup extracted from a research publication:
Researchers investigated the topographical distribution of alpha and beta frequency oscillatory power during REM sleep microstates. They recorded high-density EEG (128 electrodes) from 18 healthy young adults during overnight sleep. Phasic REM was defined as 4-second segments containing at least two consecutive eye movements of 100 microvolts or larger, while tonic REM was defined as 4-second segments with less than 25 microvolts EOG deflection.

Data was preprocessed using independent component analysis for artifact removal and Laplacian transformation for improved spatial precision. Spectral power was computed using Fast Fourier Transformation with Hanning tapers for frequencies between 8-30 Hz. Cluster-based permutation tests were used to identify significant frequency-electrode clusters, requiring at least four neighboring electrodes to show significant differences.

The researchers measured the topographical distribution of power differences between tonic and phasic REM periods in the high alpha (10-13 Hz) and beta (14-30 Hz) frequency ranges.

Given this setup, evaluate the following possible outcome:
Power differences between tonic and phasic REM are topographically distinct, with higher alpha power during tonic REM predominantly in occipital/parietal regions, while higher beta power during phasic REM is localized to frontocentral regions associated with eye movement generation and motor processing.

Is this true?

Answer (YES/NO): NO